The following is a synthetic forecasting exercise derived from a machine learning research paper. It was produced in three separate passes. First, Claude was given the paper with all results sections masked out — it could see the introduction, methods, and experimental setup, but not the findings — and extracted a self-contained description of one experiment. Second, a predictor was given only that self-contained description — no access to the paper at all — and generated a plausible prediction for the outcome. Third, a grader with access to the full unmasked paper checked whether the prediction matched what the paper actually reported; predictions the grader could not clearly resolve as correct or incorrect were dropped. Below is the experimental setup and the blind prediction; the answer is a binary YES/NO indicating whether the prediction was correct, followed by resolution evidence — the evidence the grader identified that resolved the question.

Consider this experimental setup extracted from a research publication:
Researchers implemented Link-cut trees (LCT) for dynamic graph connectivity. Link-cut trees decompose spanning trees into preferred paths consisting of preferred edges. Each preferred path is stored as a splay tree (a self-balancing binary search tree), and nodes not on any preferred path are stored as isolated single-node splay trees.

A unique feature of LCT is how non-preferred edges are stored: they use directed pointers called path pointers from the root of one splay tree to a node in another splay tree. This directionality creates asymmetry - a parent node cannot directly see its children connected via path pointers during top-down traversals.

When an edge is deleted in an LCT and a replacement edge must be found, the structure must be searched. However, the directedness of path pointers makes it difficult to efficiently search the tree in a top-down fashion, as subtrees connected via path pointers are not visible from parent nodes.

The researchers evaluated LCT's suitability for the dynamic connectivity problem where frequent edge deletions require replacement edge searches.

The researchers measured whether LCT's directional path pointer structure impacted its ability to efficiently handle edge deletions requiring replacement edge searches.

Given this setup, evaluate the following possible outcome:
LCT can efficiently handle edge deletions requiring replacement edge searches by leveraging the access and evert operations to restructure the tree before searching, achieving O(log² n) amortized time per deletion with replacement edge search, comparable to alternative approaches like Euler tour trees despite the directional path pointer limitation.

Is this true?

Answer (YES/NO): NO